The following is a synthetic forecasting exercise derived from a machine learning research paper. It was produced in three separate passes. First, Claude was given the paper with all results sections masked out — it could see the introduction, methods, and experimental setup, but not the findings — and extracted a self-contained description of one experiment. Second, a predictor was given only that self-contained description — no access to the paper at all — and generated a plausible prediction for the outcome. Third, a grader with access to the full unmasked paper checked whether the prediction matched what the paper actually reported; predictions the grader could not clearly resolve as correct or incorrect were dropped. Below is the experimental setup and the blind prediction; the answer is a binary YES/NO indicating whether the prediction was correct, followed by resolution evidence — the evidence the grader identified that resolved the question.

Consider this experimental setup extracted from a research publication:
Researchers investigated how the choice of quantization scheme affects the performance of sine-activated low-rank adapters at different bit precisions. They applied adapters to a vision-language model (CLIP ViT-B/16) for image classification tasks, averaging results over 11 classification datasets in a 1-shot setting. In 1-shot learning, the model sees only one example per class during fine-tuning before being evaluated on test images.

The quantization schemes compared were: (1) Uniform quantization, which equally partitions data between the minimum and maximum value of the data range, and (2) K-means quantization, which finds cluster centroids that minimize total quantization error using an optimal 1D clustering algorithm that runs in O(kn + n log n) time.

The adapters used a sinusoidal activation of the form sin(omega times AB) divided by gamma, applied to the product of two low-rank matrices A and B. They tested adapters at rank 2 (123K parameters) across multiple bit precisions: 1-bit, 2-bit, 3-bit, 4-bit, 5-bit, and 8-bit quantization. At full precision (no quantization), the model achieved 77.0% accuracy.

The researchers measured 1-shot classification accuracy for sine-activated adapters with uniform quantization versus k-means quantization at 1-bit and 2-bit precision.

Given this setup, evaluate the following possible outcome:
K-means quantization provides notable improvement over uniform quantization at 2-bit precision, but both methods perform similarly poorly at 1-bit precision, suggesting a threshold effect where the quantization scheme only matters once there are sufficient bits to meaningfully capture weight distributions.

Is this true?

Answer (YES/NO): NO